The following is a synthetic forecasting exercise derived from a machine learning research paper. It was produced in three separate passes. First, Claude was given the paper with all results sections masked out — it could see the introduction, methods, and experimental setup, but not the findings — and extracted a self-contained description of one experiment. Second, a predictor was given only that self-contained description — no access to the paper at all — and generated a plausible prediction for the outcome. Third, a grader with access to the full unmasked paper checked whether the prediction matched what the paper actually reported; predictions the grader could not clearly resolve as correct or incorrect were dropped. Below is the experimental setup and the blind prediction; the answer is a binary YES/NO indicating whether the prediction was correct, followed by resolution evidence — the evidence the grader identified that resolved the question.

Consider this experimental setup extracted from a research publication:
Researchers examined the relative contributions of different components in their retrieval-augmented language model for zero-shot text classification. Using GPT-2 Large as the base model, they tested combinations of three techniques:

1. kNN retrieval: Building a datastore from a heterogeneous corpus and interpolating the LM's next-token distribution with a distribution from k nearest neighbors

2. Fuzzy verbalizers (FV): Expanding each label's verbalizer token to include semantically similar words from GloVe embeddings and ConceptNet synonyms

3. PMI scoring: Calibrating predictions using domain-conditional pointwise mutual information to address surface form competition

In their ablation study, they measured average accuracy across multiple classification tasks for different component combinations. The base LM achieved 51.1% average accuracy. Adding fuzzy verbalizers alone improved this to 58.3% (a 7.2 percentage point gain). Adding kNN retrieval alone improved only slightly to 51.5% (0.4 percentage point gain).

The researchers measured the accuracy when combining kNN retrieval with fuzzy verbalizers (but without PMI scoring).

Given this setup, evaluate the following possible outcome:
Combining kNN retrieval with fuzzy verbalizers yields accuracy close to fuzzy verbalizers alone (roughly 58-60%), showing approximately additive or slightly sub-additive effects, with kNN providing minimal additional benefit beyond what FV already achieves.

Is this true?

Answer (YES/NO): NO